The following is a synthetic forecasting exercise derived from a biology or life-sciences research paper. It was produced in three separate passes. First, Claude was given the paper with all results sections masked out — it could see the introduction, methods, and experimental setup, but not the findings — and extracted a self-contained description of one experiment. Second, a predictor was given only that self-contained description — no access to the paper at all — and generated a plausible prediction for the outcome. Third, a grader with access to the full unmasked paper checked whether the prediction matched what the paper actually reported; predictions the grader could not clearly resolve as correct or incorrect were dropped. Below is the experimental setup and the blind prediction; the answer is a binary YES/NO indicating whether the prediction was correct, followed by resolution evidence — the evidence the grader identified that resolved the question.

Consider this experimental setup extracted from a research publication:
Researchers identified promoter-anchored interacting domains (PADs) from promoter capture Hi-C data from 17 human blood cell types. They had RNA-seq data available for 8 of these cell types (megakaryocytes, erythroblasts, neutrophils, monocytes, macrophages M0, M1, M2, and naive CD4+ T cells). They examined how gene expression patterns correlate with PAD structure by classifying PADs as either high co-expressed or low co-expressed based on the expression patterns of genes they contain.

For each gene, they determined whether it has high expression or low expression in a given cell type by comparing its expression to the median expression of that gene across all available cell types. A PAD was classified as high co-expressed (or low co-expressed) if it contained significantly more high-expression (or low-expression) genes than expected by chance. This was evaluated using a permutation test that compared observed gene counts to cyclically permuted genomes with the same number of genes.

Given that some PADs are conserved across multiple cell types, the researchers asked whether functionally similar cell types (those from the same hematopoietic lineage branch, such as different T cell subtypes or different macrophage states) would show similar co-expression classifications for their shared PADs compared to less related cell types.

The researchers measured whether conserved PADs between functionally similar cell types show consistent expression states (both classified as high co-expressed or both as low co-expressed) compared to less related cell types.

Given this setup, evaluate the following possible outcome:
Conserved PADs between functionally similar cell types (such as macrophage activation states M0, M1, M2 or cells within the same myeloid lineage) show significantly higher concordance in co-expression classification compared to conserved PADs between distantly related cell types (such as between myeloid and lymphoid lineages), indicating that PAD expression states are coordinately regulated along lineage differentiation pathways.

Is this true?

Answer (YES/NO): YES